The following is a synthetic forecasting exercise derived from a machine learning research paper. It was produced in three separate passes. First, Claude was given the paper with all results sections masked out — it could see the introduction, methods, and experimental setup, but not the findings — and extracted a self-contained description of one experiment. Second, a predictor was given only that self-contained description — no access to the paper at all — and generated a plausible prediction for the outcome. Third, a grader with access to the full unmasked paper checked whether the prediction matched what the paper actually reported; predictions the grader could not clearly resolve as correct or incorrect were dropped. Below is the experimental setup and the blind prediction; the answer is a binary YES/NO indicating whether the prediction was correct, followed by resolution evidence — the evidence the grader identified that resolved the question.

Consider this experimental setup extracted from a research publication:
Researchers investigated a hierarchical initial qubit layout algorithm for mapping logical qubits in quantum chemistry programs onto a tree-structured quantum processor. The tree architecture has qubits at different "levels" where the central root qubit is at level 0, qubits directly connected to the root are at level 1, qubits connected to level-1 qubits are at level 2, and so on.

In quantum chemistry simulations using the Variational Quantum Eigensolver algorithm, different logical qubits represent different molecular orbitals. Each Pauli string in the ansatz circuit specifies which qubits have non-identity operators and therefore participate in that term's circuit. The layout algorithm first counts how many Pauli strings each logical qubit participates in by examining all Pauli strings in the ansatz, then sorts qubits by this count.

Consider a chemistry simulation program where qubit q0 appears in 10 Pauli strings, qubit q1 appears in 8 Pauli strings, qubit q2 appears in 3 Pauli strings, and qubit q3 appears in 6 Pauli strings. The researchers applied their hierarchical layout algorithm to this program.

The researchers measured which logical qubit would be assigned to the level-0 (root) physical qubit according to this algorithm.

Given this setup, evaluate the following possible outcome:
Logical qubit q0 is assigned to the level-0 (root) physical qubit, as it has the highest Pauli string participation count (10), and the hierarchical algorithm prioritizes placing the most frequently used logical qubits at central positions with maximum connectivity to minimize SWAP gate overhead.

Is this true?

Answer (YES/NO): YES